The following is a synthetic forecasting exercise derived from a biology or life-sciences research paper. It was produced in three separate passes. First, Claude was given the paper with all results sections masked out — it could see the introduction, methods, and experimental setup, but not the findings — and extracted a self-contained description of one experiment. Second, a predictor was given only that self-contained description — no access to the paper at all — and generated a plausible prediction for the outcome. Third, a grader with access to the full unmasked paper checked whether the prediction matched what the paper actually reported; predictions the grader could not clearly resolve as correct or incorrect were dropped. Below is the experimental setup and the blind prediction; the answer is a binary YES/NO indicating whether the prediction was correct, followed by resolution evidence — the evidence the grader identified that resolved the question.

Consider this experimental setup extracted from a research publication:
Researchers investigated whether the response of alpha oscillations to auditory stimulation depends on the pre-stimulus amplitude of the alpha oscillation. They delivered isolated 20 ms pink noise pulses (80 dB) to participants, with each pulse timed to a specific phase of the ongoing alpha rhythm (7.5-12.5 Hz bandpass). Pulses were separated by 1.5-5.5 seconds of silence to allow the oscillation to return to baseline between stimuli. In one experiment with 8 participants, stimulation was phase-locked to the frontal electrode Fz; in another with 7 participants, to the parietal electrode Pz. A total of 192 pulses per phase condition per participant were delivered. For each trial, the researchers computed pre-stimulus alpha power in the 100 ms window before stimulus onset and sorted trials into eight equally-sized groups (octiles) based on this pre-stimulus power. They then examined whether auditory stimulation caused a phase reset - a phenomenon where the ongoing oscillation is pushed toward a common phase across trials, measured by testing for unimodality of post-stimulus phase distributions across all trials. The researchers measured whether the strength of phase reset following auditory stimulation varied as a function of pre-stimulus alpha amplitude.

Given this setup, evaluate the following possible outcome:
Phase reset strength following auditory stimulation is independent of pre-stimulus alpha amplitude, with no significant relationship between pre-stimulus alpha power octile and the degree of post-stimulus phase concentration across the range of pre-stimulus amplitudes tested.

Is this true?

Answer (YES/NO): NO